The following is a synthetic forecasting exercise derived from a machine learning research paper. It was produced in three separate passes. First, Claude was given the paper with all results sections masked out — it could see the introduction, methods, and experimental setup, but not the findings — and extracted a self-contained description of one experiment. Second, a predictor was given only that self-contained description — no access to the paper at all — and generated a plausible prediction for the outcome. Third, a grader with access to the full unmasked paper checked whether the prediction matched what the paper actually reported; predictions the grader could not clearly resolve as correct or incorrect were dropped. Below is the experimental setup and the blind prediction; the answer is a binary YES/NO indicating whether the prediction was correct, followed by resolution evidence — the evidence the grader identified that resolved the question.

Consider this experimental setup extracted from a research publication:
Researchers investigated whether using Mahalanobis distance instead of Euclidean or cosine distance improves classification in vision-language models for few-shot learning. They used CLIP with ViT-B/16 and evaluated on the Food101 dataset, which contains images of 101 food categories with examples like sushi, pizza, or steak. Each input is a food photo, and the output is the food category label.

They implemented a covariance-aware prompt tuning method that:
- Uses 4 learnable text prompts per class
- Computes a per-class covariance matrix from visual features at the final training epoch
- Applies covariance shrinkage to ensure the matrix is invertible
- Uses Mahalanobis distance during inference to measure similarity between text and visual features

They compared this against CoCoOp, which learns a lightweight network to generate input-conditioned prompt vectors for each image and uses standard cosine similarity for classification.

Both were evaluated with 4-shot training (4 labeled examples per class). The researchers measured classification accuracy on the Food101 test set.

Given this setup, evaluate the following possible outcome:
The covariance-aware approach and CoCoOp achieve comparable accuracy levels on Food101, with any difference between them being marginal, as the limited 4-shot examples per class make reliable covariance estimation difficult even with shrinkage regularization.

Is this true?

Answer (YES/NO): YES